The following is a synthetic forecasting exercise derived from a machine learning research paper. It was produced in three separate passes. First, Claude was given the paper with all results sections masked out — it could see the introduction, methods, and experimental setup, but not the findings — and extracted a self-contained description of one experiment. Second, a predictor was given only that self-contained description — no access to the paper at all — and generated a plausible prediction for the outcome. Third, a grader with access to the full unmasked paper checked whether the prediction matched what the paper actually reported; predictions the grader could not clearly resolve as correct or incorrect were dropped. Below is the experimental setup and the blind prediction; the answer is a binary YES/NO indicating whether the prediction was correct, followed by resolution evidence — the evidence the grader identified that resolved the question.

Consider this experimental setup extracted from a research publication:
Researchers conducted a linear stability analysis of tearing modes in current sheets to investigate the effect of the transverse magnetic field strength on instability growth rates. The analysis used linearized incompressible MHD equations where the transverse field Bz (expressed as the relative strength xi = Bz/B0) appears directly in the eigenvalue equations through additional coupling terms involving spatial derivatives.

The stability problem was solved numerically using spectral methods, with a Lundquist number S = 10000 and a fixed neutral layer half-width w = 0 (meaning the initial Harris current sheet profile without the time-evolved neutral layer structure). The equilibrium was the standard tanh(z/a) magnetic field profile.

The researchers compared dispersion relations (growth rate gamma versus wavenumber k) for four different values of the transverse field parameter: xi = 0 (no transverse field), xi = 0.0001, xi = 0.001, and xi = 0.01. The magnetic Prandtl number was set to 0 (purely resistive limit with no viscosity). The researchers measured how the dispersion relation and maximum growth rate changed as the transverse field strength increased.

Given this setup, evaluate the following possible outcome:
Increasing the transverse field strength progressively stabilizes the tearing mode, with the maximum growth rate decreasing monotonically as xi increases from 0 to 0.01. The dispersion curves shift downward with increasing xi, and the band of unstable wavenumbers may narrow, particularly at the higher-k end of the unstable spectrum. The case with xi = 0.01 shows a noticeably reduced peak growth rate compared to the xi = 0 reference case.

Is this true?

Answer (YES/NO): NO